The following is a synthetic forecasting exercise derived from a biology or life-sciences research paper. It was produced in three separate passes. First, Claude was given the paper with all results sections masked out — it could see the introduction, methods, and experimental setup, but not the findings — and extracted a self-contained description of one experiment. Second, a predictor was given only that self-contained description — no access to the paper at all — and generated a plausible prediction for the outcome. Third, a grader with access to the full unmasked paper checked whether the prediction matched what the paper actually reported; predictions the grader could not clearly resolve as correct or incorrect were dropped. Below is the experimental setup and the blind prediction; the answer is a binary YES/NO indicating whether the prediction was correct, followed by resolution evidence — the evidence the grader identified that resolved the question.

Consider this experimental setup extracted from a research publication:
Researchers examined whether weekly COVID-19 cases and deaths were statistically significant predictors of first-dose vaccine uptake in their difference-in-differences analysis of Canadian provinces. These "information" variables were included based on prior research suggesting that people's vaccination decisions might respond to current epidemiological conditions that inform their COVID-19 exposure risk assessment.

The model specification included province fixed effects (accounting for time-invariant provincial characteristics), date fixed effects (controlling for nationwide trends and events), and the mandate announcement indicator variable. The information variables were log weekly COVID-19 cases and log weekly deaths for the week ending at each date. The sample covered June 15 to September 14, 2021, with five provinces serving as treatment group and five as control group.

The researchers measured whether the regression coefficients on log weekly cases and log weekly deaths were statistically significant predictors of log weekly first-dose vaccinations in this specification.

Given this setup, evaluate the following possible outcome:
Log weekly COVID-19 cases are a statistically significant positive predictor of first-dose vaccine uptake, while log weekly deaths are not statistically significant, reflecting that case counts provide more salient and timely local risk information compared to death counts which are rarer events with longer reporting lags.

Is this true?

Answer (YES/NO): NO